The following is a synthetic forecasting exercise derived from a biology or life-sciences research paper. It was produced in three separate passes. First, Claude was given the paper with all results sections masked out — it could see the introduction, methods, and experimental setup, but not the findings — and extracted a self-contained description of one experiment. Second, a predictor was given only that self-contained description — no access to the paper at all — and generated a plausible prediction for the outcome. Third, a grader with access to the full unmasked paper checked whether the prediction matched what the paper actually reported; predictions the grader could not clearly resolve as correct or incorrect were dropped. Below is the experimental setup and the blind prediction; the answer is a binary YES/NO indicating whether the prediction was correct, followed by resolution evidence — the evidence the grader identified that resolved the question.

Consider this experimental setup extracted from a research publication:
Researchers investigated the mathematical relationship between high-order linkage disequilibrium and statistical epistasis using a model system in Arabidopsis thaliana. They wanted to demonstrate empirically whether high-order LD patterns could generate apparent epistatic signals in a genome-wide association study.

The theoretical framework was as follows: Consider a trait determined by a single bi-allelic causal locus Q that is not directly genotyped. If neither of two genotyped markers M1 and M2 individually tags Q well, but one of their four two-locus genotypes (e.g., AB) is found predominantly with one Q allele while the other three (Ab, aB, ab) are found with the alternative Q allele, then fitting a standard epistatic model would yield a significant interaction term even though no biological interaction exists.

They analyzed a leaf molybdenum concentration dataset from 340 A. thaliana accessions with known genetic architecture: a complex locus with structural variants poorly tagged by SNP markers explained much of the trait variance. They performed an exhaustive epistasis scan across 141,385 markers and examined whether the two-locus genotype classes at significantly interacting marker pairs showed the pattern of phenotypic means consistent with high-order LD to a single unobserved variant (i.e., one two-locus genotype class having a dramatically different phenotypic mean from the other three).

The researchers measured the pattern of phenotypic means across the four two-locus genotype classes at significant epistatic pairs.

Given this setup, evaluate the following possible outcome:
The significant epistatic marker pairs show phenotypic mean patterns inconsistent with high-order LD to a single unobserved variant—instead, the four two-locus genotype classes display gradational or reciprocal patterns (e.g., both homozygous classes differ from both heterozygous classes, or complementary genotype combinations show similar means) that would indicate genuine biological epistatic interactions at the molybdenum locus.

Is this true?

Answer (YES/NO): NO